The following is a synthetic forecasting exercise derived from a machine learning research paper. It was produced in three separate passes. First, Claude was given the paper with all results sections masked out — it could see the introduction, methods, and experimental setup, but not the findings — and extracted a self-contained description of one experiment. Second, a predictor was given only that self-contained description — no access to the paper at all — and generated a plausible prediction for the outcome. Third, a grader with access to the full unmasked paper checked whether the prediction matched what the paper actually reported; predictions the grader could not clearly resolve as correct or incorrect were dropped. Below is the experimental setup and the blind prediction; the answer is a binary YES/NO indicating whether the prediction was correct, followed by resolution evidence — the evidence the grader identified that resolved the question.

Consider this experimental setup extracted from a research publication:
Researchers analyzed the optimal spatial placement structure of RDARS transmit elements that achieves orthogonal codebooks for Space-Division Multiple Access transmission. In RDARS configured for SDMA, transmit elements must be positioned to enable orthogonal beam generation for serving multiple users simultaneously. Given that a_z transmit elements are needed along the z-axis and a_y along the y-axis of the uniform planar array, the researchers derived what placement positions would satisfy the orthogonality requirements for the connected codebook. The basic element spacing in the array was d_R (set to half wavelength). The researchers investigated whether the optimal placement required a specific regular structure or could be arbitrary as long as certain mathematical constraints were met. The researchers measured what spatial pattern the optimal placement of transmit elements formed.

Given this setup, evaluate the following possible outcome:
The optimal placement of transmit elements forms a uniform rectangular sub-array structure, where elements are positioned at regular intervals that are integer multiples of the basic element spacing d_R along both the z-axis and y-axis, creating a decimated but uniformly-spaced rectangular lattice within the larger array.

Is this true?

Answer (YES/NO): YES